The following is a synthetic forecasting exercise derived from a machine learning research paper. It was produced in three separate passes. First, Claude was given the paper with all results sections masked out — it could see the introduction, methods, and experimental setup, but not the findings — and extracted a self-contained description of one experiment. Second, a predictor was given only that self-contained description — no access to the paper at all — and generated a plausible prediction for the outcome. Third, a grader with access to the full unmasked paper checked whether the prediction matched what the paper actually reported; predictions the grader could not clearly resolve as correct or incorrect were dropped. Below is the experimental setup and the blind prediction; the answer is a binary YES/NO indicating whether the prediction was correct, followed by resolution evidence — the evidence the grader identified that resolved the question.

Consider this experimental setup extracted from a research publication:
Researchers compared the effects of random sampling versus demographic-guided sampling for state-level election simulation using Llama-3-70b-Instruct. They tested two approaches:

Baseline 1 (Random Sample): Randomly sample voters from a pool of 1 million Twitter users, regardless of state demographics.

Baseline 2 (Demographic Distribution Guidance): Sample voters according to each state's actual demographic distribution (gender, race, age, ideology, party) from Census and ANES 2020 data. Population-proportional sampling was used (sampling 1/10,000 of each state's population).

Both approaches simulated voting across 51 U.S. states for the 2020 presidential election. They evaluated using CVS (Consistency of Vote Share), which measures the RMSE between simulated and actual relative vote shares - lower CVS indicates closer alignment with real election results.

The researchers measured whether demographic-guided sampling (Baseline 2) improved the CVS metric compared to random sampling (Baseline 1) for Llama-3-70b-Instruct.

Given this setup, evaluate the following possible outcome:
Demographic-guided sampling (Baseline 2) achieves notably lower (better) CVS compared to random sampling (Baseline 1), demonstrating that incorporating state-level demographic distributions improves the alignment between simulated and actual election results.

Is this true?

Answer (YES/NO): YES